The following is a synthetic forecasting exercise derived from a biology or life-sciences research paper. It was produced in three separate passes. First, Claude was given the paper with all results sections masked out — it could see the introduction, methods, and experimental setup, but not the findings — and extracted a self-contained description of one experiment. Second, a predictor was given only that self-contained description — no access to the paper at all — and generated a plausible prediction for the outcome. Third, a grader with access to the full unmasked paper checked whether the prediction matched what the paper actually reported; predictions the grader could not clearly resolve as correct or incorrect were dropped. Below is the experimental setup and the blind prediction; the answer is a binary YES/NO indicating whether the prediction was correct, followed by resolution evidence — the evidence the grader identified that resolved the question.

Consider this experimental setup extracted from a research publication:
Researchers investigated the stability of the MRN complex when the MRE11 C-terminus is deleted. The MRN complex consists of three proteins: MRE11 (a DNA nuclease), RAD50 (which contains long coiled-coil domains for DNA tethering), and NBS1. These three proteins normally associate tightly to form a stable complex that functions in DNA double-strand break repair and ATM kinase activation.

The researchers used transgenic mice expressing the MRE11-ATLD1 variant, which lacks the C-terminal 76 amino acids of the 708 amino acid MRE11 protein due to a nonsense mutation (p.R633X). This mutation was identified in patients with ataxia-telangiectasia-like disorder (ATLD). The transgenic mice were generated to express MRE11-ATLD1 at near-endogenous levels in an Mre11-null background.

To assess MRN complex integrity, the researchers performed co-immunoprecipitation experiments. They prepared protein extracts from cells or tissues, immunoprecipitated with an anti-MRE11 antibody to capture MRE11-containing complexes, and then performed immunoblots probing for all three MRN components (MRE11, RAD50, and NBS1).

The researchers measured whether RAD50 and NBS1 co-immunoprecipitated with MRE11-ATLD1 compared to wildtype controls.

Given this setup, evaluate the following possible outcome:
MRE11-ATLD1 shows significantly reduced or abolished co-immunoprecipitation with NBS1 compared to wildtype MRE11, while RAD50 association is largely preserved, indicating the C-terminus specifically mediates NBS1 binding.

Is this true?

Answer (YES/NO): NO